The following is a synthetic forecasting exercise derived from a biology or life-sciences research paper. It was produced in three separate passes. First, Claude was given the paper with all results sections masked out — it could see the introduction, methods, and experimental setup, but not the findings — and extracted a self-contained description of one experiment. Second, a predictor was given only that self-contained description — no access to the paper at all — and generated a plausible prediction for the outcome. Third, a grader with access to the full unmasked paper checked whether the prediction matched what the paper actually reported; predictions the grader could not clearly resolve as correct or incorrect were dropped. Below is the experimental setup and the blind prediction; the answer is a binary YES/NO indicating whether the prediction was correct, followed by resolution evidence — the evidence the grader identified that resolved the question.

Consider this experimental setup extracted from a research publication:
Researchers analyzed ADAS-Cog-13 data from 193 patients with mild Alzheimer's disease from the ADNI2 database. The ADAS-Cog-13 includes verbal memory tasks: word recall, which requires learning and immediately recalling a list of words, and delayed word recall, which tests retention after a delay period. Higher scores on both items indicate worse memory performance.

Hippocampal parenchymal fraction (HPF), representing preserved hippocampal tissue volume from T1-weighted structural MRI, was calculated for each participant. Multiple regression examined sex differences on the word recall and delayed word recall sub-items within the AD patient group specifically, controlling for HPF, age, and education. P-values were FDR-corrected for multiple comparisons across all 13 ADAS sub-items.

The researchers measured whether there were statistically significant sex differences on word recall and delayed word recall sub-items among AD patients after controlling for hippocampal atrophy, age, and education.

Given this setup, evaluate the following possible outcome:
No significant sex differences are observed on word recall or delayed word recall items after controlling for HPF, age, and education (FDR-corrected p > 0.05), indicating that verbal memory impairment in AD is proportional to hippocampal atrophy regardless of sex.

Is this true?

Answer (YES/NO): NO